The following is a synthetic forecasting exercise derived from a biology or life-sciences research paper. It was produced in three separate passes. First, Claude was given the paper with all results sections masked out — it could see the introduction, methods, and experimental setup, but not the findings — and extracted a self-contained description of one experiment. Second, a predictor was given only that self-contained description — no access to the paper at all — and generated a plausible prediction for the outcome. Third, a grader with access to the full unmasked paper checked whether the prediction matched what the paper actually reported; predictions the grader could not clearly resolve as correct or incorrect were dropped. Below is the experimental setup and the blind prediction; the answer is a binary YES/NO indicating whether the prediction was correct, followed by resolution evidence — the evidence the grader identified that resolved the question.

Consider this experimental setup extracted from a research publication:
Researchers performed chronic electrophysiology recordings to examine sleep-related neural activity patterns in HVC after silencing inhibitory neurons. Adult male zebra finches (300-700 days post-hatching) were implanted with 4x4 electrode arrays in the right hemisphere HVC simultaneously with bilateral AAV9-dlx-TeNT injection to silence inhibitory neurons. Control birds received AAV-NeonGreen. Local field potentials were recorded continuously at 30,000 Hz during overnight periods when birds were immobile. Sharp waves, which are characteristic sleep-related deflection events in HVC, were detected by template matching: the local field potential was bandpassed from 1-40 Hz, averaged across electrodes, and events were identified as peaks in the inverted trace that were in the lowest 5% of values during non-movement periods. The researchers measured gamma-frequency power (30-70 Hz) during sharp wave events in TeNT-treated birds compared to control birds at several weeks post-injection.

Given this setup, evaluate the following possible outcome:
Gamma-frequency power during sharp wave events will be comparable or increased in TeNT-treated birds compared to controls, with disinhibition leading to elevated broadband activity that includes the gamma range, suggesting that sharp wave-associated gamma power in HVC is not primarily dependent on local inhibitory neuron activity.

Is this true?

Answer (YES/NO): YES